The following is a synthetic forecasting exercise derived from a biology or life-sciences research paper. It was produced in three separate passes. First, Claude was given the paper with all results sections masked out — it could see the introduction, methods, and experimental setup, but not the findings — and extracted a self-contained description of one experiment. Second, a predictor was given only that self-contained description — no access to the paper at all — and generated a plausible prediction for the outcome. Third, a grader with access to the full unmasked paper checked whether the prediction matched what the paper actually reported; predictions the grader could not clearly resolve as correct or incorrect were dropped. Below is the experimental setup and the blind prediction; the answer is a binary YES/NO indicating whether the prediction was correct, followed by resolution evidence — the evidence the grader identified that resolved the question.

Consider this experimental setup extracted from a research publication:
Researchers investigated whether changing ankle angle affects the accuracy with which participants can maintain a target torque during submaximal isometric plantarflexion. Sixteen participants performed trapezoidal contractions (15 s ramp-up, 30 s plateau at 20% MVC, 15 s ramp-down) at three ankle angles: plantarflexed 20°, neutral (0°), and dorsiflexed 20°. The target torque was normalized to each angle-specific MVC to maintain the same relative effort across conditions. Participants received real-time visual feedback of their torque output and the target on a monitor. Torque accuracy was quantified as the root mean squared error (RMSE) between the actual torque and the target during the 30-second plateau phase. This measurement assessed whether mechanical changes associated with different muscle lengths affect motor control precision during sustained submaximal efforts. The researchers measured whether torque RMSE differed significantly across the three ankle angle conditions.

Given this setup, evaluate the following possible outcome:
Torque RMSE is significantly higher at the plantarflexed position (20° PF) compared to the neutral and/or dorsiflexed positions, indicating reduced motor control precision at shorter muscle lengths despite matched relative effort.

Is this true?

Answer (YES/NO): NO